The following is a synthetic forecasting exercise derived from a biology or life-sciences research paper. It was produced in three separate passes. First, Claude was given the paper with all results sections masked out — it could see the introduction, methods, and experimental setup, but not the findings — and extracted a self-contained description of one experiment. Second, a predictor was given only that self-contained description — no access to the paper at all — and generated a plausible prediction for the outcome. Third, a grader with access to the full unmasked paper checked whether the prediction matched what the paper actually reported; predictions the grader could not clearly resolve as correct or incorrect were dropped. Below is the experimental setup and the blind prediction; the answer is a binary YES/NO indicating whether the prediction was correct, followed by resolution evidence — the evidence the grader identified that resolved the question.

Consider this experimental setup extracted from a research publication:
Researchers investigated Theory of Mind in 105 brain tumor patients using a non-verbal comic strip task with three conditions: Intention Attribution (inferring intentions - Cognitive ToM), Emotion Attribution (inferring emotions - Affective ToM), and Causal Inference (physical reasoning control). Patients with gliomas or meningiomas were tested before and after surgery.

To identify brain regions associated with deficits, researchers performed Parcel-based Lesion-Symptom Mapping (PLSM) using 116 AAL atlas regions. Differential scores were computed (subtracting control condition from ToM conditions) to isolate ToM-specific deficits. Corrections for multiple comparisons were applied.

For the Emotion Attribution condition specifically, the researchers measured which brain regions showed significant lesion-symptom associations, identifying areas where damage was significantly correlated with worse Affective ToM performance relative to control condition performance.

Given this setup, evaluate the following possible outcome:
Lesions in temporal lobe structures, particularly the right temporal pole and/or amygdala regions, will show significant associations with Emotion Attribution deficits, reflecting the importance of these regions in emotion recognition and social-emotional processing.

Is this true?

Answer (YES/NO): YES